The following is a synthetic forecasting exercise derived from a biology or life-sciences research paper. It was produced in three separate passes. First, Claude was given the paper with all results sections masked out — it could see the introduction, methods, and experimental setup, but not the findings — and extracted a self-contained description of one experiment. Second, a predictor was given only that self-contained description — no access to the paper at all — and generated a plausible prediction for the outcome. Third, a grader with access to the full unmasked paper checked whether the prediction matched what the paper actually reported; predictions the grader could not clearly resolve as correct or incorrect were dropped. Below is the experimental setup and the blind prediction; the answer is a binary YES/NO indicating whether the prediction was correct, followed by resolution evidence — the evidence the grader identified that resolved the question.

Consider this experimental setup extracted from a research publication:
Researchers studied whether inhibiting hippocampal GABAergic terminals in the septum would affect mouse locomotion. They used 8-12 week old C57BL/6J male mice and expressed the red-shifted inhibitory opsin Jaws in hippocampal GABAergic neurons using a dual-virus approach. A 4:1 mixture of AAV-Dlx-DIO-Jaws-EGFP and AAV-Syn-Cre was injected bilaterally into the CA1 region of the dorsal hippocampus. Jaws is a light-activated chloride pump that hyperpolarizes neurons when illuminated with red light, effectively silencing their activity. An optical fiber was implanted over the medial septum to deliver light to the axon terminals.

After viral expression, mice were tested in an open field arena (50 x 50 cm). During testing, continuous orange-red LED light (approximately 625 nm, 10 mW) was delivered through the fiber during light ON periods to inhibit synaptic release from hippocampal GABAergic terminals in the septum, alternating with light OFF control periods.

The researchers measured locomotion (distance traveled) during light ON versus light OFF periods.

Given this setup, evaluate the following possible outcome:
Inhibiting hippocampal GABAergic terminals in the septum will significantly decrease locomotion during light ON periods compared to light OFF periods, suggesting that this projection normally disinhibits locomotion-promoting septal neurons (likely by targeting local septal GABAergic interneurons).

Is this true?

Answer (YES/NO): NO